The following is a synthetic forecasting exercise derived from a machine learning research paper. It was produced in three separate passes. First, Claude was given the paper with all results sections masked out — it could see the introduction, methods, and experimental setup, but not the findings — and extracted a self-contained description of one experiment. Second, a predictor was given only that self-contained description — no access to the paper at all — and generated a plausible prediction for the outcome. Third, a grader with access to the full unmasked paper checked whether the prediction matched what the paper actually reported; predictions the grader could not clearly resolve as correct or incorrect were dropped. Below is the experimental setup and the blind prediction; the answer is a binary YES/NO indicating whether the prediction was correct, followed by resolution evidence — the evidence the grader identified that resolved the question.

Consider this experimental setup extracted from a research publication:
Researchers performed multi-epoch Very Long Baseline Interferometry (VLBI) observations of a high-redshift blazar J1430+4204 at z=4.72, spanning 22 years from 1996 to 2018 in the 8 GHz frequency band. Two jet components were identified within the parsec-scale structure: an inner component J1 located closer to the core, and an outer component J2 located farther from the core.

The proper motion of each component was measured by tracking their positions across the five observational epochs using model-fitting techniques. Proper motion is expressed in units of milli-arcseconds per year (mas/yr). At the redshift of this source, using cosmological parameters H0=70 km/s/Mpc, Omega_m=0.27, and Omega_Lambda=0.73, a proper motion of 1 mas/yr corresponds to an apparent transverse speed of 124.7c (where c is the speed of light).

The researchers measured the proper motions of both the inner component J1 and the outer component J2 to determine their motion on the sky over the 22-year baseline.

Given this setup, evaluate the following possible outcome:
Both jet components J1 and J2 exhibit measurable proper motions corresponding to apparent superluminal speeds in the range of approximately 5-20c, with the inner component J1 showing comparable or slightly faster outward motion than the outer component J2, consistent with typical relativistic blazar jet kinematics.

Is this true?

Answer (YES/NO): NO